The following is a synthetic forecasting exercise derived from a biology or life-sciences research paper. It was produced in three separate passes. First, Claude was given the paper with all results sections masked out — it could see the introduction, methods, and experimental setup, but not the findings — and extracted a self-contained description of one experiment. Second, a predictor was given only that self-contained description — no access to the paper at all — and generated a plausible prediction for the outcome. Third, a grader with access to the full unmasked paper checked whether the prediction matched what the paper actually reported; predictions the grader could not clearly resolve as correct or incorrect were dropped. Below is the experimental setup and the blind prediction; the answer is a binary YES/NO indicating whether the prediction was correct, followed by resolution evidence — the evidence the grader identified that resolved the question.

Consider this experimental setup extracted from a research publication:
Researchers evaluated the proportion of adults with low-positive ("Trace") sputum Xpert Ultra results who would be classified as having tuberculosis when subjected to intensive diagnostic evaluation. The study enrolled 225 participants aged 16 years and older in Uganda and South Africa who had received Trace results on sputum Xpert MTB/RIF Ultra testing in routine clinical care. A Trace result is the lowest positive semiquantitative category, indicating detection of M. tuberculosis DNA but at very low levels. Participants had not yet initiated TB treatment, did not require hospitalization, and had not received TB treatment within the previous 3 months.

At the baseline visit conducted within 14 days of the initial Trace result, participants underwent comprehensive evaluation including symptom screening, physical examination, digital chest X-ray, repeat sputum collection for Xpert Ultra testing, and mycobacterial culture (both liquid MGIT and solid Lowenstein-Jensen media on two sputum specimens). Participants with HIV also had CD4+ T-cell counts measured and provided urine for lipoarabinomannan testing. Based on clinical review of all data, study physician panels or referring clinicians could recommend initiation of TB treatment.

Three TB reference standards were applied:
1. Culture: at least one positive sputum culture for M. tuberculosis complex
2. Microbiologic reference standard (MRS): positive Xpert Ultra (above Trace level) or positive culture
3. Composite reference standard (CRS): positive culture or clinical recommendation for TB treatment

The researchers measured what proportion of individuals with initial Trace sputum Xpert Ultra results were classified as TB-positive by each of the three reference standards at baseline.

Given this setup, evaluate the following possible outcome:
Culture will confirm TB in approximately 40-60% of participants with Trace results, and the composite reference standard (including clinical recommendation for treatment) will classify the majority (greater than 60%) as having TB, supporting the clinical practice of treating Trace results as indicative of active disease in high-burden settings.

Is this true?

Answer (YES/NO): NO